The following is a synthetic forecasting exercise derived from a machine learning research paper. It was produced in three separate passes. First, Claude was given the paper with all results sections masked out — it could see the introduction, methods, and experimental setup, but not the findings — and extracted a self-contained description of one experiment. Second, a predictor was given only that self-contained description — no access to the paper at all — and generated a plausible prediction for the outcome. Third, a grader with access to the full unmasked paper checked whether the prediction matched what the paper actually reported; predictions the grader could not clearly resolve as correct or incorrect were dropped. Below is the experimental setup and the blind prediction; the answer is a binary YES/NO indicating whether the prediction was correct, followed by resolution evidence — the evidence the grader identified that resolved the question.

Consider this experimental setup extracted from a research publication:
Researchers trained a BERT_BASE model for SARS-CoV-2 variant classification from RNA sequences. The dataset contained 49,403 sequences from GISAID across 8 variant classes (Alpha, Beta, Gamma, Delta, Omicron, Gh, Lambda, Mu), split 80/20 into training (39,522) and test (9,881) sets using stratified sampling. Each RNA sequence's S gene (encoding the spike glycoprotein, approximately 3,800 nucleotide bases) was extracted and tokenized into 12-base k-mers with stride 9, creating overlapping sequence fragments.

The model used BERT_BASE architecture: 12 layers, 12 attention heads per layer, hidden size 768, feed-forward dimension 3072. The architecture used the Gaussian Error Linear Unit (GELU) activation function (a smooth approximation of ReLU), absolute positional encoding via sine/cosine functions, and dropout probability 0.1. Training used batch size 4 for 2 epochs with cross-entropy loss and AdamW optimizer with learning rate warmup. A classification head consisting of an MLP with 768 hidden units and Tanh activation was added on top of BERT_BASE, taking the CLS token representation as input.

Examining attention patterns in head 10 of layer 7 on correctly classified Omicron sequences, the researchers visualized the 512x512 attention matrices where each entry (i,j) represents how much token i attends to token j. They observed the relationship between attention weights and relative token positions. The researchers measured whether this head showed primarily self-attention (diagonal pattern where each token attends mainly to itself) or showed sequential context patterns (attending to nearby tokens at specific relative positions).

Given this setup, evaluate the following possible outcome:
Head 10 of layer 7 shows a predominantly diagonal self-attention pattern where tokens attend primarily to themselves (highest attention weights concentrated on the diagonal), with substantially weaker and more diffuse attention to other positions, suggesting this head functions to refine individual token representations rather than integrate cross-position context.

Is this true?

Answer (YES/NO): NO